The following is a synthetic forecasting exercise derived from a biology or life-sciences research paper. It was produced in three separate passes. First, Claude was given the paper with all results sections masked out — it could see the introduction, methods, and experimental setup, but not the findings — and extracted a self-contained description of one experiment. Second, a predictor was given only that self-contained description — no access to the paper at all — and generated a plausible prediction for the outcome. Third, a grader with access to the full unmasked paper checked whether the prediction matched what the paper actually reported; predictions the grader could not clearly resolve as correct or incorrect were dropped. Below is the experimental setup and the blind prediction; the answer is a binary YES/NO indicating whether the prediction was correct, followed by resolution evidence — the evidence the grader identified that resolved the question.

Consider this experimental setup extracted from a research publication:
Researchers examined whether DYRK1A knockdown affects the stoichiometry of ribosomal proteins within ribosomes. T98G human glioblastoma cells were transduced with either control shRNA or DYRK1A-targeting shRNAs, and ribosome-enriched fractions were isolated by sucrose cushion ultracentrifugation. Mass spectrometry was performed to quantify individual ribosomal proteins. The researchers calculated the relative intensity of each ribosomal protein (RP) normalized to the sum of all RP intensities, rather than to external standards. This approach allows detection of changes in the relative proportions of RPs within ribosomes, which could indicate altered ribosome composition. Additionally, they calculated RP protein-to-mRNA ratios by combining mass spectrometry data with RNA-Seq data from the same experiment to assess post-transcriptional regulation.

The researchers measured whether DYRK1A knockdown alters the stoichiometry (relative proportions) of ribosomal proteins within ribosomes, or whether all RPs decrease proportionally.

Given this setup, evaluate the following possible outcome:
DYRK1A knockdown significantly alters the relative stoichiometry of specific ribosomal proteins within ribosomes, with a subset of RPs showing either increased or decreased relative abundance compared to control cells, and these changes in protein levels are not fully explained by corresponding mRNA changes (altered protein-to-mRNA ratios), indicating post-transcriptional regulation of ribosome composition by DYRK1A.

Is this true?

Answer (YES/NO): NO